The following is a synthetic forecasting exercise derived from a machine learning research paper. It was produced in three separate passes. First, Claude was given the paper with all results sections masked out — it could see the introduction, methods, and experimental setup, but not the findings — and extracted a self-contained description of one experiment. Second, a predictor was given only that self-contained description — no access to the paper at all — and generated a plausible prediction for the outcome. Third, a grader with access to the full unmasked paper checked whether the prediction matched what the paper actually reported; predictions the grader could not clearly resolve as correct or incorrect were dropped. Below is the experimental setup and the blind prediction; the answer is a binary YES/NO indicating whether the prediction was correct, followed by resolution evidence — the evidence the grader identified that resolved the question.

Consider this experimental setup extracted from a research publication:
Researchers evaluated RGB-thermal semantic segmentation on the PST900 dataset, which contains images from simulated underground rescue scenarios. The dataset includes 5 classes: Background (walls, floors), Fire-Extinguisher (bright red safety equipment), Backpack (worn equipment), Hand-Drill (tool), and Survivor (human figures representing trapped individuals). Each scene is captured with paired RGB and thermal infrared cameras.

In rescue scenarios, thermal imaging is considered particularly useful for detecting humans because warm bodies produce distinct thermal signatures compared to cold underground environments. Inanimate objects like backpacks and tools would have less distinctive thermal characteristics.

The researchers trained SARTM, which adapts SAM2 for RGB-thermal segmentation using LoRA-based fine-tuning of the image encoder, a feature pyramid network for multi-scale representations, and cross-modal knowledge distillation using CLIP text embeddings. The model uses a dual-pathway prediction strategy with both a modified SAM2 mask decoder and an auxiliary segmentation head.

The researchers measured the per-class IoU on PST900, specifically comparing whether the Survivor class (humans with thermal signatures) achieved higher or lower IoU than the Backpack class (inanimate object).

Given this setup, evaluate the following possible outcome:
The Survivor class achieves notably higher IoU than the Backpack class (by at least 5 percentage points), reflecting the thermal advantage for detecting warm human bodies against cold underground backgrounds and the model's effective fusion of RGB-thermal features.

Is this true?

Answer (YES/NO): NO